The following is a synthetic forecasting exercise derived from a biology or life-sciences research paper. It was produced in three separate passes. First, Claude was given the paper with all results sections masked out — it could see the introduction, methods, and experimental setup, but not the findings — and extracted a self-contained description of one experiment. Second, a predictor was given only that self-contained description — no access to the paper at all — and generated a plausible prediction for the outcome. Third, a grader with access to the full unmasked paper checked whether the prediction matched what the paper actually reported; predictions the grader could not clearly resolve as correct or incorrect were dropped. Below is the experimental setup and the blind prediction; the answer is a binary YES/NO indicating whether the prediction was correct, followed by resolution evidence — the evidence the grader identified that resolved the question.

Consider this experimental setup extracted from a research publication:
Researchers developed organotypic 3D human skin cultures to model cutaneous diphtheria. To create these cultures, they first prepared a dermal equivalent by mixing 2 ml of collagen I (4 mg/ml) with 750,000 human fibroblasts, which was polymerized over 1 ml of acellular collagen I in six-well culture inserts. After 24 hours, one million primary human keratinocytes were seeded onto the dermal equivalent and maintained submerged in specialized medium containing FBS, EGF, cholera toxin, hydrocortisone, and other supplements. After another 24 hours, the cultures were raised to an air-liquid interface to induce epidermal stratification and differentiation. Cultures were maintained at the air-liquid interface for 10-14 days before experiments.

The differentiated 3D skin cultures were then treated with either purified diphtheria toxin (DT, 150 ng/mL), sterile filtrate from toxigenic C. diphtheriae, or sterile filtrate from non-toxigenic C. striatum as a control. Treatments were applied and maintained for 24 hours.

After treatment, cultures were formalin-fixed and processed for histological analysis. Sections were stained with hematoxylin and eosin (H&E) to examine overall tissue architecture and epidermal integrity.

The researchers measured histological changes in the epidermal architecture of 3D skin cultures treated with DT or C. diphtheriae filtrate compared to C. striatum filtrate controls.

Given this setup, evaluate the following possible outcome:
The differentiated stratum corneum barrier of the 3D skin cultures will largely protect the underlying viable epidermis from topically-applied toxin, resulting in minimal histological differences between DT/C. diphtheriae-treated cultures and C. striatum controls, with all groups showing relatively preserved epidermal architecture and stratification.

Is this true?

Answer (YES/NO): NO